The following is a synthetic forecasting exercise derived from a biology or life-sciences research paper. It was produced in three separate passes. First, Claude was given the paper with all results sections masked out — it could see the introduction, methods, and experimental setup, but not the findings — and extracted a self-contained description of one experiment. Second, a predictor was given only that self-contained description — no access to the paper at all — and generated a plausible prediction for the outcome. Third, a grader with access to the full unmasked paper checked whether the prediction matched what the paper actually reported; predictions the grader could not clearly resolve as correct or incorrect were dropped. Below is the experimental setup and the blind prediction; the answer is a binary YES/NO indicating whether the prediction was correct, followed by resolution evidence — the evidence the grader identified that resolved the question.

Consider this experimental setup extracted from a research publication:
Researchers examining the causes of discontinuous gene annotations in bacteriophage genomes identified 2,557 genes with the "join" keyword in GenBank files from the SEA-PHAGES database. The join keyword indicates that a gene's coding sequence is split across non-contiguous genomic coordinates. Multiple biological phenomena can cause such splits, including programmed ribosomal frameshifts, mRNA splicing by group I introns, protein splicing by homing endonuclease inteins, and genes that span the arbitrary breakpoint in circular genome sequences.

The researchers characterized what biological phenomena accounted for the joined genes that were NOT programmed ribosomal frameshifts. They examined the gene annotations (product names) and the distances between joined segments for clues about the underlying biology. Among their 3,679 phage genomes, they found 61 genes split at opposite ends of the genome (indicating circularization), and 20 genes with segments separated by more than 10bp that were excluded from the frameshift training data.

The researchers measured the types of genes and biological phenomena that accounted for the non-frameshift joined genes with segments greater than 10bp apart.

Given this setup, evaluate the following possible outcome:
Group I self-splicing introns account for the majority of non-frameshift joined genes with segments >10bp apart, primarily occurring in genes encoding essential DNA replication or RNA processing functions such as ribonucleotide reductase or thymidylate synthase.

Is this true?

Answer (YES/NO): NO